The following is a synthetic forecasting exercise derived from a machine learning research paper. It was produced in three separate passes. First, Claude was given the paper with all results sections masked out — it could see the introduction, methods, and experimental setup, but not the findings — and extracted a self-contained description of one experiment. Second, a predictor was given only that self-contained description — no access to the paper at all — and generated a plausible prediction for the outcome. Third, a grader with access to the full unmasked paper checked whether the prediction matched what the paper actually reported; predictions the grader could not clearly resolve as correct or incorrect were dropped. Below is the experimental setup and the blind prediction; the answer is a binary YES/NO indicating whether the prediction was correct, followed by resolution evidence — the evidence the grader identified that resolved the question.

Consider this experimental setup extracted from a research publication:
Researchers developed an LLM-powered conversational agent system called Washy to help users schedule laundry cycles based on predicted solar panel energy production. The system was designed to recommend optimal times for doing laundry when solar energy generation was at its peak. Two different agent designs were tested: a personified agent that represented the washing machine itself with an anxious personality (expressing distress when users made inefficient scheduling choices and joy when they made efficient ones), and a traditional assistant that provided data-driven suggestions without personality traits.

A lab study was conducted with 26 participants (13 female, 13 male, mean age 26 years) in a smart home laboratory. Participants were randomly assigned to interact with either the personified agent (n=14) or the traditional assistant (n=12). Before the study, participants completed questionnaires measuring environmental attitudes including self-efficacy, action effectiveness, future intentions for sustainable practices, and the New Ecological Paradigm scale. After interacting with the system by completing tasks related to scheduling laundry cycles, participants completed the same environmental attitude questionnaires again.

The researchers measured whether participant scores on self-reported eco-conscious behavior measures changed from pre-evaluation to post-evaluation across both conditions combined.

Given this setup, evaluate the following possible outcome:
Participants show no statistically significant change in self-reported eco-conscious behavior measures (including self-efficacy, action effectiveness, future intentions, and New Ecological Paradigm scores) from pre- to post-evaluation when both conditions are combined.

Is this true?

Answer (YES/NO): NO